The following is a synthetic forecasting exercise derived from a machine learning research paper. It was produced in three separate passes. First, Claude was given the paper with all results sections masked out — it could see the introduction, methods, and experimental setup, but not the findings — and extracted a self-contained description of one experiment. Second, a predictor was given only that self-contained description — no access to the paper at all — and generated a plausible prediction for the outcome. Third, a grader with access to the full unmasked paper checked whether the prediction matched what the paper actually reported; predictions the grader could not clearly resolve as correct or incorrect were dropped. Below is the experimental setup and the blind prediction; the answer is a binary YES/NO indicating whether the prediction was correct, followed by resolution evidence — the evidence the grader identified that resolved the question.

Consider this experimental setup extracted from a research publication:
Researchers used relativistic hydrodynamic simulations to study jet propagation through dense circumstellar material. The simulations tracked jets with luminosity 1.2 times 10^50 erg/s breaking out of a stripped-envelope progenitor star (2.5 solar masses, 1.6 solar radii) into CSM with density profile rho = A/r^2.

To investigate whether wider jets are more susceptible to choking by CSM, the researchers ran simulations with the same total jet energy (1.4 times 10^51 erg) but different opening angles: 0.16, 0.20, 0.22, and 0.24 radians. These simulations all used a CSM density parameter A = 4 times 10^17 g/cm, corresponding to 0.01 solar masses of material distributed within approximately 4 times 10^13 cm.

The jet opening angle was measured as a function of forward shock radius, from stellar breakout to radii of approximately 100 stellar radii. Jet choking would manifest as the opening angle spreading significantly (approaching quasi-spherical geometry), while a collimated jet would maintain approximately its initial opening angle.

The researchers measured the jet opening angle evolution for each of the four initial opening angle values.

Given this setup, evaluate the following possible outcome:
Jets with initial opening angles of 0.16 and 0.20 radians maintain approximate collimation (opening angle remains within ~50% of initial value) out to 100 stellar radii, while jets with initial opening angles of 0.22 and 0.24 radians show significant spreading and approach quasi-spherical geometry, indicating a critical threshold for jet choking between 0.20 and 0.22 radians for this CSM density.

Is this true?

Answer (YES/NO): NO